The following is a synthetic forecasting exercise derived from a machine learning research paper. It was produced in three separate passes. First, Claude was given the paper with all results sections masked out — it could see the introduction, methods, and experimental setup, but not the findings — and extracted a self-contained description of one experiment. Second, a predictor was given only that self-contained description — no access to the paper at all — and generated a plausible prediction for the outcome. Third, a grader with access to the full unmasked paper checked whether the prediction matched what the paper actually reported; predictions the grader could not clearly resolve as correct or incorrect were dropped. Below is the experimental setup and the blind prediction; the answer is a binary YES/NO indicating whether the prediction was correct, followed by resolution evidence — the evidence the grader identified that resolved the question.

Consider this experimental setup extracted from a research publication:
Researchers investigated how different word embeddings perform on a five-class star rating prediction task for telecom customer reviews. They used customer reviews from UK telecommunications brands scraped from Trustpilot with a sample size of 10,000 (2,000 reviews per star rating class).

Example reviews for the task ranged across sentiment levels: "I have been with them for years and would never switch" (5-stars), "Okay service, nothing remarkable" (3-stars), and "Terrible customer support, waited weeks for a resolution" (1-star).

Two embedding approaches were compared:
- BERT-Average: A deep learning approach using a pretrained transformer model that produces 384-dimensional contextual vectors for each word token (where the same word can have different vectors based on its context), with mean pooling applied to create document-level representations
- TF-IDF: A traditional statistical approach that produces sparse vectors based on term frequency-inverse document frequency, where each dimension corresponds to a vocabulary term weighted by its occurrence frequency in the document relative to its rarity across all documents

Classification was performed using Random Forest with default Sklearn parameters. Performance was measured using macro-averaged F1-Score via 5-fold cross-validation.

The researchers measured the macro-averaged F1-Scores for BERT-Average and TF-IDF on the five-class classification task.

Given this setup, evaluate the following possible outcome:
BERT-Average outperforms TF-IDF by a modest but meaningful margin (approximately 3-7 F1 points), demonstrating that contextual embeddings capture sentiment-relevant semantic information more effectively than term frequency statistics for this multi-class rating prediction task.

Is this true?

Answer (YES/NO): NO